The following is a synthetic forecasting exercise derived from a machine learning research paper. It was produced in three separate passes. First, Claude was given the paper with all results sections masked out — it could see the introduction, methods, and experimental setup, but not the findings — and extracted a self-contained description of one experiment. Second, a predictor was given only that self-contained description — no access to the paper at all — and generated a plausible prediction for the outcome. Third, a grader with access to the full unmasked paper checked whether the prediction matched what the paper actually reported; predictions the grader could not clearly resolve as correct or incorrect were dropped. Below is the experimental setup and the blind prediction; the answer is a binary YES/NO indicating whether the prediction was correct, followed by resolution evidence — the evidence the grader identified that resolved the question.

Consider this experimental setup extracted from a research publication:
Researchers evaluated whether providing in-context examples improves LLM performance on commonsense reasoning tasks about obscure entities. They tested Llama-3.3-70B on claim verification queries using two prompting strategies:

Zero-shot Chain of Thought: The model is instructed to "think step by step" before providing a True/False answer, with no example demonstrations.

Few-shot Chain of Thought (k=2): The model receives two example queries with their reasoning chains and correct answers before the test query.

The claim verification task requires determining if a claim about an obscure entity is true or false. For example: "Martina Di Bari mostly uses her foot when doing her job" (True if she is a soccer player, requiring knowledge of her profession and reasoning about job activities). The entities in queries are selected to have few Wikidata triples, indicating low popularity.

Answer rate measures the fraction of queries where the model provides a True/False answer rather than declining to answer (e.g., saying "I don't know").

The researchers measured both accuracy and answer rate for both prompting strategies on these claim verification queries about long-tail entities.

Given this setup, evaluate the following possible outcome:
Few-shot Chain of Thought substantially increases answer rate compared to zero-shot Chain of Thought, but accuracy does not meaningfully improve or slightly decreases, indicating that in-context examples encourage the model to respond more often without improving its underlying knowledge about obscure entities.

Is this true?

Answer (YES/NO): NO